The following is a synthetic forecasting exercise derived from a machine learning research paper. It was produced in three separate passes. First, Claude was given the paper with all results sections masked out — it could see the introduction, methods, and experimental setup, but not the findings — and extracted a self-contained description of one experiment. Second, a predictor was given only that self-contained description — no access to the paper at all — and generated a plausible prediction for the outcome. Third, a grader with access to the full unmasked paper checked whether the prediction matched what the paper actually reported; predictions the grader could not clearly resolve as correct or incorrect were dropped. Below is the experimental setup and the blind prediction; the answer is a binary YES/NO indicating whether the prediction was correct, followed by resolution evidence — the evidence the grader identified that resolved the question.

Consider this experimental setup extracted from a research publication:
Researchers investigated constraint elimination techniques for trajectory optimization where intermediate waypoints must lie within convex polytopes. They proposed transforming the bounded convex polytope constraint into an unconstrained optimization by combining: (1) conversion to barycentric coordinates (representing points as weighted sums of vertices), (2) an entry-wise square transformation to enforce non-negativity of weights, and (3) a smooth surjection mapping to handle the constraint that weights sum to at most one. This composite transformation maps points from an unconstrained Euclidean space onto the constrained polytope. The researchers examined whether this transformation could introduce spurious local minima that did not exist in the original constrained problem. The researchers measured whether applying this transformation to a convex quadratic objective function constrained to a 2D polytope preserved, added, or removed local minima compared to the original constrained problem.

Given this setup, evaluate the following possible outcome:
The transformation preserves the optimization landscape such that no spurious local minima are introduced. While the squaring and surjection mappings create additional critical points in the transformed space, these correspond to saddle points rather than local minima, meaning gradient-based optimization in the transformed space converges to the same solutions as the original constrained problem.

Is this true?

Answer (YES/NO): YES